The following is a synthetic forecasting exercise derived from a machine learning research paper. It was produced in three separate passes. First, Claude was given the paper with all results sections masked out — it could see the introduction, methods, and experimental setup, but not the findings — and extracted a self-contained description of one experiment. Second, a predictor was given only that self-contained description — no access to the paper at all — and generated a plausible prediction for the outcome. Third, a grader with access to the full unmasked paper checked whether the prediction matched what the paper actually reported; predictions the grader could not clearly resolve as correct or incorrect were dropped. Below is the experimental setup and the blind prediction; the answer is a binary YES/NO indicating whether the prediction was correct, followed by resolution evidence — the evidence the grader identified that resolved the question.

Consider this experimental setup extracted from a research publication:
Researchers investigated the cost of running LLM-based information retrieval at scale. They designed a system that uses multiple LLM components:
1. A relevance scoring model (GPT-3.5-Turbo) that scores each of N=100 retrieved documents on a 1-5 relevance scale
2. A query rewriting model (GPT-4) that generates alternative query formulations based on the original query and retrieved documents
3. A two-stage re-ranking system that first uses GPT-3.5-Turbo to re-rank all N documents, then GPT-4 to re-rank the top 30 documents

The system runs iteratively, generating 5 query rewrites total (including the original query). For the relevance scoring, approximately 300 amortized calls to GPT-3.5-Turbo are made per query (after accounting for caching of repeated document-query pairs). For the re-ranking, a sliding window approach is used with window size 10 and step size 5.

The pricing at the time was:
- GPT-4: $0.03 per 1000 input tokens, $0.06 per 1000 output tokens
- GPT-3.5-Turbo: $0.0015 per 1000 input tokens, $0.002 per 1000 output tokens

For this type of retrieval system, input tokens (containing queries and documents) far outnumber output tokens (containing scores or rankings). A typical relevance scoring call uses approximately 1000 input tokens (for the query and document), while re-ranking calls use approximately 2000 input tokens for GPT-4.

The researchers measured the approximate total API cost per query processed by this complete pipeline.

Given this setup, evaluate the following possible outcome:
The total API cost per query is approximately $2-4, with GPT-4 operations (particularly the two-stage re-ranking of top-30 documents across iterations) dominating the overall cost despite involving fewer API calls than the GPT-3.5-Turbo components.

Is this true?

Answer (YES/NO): NO